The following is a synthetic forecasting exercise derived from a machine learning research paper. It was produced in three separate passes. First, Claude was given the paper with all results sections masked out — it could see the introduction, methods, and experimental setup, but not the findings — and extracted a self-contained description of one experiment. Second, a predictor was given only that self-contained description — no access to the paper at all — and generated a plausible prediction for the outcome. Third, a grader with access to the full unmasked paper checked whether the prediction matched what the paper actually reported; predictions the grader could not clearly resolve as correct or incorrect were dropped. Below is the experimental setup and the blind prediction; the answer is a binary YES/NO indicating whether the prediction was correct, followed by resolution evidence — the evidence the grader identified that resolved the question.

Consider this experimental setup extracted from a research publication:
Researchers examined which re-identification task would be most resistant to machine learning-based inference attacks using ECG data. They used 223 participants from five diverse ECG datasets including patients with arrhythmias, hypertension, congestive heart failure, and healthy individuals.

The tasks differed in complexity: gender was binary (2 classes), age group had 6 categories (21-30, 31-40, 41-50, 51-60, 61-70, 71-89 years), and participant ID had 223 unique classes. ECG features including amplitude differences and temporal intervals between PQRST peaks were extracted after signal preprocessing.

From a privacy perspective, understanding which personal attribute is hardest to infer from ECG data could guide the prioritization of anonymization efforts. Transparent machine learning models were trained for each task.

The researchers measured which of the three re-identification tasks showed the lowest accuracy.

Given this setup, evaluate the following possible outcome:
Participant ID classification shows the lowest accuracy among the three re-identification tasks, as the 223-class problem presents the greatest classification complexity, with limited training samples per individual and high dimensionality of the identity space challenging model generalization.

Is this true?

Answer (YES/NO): NO